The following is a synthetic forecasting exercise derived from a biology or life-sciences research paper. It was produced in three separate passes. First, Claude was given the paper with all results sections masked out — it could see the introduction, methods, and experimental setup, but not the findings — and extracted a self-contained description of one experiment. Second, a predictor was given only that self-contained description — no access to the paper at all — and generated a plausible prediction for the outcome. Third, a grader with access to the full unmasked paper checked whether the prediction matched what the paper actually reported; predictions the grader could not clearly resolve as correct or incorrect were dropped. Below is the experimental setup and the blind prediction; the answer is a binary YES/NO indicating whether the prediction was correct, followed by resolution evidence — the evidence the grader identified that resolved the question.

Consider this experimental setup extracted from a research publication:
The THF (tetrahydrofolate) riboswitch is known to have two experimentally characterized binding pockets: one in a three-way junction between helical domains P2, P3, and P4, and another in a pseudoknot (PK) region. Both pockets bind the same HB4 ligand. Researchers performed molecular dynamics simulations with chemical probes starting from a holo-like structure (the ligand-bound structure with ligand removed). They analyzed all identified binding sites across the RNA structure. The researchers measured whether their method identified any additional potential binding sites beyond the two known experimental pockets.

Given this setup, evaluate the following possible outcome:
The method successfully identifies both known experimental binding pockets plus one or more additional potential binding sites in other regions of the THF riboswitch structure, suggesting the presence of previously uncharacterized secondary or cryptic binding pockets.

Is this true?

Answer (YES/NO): YES